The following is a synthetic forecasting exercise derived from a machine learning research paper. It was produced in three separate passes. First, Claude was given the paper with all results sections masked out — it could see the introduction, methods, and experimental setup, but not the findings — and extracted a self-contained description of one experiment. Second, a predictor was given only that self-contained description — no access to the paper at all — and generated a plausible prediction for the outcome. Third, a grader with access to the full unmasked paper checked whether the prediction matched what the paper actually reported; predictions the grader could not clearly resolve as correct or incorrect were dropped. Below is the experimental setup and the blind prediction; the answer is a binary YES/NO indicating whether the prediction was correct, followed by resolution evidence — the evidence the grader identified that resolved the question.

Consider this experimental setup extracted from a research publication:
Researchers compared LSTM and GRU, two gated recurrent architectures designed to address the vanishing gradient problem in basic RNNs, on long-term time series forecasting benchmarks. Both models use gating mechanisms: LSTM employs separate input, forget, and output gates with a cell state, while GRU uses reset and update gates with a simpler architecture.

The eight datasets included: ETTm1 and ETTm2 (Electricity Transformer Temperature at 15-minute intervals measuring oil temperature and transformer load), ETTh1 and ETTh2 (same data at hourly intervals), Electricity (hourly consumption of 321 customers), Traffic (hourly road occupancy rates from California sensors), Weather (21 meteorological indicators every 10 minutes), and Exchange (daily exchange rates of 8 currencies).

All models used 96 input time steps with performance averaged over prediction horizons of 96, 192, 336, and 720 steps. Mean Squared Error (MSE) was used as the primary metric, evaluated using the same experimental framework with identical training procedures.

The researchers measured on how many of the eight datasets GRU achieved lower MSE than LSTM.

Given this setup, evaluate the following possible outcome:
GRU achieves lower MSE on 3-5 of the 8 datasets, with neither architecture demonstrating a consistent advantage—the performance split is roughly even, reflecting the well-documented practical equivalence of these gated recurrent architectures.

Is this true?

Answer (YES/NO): NO